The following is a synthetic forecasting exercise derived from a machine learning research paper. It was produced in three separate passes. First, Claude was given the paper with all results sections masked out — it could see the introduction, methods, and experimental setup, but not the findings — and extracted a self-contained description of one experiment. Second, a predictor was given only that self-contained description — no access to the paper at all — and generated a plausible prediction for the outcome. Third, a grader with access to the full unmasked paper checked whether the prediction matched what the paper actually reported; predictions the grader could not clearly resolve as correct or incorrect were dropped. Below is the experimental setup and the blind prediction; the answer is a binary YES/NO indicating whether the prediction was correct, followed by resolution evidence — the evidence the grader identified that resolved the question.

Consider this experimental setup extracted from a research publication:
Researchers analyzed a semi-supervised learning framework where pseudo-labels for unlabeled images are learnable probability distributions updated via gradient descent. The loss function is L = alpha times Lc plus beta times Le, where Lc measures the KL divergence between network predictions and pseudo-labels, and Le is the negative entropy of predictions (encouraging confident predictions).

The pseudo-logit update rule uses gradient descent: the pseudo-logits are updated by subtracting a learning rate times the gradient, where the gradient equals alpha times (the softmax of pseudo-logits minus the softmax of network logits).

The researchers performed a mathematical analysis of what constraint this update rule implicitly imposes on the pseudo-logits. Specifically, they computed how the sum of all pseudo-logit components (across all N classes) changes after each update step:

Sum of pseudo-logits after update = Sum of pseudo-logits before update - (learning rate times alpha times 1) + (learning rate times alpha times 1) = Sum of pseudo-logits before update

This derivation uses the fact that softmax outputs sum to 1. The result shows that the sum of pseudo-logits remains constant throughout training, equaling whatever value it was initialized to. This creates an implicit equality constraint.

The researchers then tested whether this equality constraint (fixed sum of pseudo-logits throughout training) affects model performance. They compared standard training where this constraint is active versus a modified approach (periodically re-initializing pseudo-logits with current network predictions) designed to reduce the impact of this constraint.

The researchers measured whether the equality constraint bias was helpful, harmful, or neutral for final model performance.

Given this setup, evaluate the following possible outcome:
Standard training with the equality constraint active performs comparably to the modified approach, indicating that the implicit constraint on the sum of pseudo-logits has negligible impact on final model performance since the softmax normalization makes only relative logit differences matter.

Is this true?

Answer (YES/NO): NO